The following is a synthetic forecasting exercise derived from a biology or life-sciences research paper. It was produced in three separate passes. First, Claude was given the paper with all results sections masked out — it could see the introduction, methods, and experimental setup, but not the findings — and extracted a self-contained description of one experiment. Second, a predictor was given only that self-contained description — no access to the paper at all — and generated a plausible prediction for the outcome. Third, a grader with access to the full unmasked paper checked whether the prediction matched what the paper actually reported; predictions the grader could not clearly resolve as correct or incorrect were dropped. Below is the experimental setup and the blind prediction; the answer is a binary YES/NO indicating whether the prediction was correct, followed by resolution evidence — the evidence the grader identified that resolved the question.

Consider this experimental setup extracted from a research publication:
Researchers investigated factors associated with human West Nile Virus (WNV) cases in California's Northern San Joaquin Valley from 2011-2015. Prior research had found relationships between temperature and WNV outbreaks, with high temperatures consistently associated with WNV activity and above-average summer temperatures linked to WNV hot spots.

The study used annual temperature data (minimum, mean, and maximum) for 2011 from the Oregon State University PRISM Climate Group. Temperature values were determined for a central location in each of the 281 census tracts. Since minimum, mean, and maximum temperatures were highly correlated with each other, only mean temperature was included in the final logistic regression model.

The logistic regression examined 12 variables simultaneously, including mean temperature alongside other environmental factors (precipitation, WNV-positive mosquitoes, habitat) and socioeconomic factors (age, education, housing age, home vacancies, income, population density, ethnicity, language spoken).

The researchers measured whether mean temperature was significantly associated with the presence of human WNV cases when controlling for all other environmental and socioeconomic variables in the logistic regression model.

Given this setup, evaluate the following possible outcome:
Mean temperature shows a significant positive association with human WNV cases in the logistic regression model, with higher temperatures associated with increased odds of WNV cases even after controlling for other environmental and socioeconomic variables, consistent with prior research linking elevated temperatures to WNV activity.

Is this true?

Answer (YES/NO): YES